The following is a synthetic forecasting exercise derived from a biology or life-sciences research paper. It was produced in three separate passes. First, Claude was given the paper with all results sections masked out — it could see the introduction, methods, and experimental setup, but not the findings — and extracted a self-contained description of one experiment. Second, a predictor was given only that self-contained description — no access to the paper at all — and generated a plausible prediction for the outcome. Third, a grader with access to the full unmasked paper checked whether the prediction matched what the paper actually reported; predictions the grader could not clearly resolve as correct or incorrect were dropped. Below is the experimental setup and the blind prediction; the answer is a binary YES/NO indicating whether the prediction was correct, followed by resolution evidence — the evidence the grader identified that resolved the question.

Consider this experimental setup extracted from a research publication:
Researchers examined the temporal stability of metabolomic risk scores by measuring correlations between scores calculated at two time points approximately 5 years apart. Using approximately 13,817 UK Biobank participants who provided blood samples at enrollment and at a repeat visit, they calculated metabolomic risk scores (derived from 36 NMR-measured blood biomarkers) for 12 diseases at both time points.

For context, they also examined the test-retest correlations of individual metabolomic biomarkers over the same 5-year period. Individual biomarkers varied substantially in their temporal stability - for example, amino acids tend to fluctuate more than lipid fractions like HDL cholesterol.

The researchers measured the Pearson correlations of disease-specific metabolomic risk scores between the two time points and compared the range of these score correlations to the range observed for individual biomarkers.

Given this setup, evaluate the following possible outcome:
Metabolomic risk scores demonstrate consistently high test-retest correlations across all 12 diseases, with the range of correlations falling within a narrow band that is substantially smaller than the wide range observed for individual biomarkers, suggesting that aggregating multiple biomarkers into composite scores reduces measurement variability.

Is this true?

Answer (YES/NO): NO